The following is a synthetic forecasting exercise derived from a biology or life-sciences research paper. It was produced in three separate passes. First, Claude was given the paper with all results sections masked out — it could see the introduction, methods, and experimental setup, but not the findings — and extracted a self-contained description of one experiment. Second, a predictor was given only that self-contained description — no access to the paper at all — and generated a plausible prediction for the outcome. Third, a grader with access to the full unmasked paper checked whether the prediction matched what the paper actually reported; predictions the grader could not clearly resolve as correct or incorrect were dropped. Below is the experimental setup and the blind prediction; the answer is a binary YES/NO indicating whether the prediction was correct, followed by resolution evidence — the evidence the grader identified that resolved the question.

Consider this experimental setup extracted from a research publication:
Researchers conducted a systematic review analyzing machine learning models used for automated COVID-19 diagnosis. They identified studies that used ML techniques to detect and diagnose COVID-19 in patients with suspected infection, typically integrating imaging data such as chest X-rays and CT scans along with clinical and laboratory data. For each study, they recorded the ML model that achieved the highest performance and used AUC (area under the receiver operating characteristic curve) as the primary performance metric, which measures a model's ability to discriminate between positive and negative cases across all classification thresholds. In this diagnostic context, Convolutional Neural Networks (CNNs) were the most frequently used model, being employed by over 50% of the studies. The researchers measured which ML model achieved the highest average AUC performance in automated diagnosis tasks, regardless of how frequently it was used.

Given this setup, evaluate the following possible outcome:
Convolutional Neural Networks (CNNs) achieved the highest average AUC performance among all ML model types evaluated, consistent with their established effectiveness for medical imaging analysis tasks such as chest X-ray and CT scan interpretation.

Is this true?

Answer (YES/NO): NO